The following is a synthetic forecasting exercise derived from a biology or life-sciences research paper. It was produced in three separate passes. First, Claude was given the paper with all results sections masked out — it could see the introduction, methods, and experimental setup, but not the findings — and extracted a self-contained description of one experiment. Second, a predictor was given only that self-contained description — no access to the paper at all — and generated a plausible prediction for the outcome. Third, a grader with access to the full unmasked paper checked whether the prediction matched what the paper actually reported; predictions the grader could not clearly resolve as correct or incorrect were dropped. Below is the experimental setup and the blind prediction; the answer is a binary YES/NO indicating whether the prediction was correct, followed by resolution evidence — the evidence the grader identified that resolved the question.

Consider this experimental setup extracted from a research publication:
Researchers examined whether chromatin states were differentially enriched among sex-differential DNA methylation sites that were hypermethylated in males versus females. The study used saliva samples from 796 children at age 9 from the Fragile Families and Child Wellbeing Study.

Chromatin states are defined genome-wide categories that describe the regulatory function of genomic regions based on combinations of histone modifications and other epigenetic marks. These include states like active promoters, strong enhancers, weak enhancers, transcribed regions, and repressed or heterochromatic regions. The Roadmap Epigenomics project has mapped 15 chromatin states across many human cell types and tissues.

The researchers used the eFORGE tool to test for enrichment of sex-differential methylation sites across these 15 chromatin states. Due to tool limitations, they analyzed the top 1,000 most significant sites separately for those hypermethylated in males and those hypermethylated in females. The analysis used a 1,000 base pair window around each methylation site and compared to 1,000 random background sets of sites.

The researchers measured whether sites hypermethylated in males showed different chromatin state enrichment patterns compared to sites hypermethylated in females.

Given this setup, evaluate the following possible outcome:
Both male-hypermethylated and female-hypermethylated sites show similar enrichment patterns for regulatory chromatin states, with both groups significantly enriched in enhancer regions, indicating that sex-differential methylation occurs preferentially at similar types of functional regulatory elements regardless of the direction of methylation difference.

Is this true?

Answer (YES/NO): NO